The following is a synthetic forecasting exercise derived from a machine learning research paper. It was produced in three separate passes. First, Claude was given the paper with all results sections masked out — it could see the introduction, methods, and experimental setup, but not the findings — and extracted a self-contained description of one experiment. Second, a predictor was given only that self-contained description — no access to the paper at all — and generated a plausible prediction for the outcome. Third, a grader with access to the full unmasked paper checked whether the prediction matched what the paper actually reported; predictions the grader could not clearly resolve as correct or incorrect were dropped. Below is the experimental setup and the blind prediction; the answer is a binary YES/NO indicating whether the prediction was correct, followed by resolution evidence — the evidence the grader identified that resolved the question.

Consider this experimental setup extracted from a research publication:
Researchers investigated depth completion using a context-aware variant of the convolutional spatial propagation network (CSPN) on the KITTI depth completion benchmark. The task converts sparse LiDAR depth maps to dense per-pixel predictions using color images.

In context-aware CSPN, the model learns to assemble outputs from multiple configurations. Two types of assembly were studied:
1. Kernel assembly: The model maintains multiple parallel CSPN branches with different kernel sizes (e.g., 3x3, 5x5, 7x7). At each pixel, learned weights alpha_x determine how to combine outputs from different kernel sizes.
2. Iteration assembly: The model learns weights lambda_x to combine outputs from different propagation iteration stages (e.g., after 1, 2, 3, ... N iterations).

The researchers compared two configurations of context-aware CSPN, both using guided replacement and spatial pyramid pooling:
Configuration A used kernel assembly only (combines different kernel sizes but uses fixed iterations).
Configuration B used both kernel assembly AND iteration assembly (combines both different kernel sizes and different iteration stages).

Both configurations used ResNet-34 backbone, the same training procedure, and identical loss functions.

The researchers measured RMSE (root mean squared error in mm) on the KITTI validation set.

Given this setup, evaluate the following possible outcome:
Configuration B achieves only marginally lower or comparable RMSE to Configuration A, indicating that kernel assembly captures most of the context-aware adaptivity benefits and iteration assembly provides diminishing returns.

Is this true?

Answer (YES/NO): YES